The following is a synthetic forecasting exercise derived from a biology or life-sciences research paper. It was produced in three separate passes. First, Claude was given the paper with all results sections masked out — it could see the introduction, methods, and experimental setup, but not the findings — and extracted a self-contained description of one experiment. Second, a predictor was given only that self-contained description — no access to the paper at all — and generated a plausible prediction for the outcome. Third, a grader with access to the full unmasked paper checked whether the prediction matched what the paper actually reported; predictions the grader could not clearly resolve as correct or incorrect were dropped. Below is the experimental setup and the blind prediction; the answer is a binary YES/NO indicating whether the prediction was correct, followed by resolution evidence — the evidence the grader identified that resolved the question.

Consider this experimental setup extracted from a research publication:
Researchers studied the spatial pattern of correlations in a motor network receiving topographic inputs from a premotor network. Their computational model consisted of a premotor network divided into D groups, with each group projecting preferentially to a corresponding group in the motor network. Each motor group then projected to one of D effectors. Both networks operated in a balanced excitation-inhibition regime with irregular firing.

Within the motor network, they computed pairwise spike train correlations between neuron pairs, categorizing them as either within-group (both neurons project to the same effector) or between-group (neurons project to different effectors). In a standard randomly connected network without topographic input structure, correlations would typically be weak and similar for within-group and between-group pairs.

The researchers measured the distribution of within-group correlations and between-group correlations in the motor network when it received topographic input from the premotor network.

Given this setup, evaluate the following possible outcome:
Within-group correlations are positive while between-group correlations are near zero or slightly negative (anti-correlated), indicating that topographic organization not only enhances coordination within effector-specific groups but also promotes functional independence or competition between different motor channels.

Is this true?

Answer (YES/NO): YES